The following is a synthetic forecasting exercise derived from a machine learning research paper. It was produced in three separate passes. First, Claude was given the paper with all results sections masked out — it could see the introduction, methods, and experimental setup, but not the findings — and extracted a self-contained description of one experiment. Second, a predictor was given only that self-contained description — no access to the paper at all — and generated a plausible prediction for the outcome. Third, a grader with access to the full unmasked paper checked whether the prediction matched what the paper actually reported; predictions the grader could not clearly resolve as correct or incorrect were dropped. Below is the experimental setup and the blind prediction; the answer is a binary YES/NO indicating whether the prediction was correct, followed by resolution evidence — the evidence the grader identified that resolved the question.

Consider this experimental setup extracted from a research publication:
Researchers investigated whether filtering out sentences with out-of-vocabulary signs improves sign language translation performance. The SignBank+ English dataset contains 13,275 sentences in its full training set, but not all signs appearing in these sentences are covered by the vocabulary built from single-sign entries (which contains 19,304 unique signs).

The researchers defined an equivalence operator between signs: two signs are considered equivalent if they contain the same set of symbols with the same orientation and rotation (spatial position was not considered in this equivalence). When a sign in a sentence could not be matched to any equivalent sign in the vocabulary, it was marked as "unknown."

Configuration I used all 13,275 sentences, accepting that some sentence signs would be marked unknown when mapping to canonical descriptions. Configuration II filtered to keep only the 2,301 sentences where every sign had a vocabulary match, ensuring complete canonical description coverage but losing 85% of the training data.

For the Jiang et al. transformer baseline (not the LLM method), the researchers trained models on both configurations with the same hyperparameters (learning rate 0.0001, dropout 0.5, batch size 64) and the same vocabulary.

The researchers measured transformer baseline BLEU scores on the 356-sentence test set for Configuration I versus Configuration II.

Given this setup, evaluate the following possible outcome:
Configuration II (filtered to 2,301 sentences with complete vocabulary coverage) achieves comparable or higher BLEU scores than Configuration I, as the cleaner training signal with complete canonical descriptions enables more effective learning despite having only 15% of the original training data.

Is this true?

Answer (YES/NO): NO